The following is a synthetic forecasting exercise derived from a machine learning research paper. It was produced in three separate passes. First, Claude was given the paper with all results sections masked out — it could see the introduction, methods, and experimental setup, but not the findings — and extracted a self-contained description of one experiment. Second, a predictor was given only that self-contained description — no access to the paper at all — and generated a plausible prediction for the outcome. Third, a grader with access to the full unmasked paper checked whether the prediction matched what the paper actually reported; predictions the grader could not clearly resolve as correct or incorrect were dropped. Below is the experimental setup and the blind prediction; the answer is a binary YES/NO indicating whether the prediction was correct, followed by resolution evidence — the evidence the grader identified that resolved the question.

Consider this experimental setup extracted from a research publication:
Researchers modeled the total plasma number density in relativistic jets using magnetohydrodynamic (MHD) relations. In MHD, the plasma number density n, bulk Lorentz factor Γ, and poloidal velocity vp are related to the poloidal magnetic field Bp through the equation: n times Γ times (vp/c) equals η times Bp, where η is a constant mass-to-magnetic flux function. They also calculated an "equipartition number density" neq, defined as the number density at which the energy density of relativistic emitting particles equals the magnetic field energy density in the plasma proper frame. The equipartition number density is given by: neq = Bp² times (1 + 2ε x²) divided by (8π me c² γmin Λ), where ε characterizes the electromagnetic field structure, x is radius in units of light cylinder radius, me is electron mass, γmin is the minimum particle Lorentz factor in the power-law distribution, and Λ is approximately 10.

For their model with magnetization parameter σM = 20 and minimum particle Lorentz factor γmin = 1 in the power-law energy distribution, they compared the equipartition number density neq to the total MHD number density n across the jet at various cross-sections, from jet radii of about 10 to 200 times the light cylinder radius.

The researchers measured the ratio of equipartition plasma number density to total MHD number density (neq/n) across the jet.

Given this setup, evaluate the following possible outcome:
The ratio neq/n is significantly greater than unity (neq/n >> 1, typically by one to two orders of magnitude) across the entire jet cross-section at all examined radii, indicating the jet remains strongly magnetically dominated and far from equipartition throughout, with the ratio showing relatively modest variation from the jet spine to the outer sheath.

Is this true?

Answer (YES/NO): NO